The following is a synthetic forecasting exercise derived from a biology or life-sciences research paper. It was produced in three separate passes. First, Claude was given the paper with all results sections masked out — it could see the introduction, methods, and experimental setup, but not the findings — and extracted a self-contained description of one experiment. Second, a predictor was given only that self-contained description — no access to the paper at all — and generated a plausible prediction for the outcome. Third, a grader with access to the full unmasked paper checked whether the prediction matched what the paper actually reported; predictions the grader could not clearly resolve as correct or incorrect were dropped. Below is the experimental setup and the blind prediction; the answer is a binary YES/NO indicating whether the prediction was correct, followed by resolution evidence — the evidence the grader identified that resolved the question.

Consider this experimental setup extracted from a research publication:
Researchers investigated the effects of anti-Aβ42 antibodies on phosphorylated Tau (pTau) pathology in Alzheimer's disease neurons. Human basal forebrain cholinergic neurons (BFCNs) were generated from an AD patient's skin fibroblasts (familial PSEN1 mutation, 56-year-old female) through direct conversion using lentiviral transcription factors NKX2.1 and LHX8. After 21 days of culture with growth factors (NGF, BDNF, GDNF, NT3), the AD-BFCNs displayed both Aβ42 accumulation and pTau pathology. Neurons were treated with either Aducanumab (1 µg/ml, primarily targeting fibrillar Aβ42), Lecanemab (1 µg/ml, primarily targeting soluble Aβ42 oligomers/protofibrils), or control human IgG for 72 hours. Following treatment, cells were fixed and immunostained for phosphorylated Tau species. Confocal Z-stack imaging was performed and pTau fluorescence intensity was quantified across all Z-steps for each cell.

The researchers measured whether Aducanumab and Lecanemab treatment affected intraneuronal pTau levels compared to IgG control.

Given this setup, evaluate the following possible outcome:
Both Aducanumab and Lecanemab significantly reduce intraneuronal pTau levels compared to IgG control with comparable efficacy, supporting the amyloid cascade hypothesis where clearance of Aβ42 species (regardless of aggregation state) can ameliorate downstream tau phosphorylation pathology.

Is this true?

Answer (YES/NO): NO